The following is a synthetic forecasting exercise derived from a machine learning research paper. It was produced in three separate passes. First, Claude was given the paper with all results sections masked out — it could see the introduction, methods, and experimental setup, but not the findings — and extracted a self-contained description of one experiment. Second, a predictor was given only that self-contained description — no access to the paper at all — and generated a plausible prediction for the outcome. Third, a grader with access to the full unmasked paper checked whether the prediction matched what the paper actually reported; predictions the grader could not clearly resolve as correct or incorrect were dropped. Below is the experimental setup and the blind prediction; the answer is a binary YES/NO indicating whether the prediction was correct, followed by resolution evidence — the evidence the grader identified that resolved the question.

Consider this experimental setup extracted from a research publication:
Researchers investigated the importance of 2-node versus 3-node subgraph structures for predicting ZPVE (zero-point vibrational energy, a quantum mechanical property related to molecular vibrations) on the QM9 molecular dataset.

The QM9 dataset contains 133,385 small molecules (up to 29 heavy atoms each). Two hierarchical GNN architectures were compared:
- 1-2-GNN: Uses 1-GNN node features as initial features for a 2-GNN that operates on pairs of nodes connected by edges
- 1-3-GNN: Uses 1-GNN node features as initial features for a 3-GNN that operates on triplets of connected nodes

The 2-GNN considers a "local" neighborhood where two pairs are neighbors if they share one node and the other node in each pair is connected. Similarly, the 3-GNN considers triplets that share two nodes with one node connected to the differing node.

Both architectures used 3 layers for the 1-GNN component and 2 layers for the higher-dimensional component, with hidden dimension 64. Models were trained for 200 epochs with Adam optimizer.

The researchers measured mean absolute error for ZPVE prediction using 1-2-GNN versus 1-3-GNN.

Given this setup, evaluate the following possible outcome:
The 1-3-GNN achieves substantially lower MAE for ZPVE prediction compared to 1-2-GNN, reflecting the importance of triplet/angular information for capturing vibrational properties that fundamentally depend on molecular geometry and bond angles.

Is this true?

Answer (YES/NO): NO